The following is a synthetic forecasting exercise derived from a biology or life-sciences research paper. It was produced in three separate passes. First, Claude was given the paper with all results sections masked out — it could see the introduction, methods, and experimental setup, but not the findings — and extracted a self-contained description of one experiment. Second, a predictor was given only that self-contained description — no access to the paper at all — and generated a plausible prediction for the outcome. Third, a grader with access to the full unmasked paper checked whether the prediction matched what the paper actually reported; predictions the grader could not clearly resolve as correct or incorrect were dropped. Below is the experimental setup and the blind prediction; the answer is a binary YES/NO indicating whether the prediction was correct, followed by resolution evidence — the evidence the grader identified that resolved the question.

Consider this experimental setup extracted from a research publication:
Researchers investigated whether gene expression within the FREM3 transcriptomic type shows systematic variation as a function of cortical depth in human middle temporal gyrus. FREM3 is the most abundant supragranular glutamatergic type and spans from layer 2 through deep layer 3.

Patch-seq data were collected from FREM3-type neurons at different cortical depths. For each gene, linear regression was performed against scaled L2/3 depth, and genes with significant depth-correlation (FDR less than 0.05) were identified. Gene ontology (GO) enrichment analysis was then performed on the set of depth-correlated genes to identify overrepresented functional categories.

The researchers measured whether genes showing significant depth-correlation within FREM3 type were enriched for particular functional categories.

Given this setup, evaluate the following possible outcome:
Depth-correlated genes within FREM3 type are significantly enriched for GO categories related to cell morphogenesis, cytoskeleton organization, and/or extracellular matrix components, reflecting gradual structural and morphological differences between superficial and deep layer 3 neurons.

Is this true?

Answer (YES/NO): NO